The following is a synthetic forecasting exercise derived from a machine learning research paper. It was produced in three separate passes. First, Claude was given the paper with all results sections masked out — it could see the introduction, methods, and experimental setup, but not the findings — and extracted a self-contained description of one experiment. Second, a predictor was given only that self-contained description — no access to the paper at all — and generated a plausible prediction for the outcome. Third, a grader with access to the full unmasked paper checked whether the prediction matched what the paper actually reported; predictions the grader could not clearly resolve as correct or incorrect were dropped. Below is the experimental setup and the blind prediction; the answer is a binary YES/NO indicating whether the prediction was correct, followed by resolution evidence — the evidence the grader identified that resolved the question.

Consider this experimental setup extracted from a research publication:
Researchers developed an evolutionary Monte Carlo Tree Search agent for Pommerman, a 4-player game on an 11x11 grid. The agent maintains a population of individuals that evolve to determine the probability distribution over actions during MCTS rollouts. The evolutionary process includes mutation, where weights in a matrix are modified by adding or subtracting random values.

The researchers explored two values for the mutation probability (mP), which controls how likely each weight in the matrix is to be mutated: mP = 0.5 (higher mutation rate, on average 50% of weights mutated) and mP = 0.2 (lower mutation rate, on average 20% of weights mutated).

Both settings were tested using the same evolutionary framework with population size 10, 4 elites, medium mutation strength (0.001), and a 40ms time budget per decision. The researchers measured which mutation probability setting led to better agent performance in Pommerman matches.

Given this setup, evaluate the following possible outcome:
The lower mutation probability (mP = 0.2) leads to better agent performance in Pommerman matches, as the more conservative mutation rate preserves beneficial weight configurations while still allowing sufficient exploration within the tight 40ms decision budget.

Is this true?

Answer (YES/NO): YES